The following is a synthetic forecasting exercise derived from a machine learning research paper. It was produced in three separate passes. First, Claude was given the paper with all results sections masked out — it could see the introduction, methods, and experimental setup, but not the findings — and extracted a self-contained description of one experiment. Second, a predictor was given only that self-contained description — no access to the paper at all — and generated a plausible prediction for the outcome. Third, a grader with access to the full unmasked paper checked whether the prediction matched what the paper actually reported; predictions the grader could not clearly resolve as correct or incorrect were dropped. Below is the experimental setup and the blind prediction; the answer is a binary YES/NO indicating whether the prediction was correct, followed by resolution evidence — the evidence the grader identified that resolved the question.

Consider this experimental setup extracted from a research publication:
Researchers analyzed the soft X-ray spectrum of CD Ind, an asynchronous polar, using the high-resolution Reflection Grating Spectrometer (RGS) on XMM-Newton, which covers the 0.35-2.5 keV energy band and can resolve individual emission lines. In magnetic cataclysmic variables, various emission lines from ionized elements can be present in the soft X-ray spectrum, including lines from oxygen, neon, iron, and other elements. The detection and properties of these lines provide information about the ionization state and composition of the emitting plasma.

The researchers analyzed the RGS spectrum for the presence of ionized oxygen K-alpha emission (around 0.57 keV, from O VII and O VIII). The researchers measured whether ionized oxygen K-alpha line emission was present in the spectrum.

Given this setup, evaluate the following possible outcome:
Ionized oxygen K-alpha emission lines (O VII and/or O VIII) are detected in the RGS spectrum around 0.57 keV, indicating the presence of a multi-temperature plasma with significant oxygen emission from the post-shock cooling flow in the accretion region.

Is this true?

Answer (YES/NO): YES